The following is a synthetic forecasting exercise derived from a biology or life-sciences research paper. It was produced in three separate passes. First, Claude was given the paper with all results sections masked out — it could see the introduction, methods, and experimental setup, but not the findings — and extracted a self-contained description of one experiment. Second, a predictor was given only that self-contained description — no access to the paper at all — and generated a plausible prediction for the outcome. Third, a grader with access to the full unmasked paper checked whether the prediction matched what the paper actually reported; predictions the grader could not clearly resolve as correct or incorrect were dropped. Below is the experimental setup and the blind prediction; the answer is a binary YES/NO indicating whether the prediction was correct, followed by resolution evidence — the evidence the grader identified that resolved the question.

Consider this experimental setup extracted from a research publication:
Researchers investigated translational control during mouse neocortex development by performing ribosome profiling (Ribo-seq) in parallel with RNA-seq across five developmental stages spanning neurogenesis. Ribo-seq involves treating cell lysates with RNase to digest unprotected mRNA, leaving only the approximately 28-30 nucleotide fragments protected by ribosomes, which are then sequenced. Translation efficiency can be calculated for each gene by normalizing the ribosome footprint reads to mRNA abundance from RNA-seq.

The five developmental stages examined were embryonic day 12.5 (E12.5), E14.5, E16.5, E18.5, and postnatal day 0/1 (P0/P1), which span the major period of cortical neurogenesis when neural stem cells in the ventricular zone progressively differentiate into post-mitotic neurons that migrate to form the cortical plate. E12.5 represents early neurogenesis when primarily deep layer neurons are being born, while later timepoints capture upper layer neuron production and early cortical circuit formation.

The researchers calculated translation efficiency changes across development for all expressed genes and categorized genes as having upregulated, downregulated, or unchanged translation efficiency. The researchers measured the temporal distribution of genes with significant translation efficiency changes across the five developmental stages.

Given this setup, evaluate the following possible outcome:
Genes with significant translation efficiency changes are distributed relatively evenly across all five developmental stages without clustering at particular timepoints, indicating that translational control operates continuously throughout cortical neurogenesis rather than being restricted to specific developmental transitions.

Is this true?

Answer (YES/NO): NO